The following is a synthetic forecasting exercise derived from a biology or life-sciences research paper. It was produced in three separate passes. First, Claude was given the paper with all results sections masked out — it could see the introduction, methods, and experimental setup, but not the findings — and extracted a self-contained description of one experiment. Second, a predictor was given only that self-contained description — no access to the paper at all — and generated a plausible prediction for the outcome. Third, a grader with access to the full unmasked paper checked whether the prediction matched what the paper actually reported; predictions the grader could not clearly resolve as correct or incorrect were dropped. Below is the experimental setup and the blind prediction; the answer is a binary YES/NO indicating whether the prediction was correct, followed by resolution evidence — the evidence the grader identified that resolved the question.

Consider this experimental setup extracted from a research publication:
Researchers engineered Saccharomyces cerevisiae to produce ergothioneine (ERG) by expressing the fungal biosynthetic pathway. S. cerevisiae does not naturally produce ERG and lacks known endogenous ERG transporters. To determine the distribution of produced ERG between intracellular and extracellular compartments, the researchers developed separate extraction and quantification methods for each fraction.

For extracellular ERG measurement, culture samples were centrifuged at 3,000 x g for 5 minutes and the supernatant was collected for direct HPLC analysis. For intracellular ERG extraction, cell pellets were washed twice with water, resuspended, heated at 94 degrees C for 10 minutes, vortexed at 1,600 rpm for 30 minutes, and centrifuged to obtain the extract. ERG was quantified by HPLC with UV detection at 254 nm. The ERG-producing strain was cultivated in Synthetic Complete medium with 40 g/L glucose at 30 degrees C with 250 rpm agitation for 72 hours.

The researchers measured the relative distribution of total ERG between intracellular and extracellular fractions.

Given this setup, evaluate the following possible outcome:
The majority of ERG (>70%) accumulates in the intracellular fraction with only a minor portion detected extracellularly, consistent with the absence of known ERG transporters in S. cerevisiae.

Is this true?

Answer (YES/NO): YES